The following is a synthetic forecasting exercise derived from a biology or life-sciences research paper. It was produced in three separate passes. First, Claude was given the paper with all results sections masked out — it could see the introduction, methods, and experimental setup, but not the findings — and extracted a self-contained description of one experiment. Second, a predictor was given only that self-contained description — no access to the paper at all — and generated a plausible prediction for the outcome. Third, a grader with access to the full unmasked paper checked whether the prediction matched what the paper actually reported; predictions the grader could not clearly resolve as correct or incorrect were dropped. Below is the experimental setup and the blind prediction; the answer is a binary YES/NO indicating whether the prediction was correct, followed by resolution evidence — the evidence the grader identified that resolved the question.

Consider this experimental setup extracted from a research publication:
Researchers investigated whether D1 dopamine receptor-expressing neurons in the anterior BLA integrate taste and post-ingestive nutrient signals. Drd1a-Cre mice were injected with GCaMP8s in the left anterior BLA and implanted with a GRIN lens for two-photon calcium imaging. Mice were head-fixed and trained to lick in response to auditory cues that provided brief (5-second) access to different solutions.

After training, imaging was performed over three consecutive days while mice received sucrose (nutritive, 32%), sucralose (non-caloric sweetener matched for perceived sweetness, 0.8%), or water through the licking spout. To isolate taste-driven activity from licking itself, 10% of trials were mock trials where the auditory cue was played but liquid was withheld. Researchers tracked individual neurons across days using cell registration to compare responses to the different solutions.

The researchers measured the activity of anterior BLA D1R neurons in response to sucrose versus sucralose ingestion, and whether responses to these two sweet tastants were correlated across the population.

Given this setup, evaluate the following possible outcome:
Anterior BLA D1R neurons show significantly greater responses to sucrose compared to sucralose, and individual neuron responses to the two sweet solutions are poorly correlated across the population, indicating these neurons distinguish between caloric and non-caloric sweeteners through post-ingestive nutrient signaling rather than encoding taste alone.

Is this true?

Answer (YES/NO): NO